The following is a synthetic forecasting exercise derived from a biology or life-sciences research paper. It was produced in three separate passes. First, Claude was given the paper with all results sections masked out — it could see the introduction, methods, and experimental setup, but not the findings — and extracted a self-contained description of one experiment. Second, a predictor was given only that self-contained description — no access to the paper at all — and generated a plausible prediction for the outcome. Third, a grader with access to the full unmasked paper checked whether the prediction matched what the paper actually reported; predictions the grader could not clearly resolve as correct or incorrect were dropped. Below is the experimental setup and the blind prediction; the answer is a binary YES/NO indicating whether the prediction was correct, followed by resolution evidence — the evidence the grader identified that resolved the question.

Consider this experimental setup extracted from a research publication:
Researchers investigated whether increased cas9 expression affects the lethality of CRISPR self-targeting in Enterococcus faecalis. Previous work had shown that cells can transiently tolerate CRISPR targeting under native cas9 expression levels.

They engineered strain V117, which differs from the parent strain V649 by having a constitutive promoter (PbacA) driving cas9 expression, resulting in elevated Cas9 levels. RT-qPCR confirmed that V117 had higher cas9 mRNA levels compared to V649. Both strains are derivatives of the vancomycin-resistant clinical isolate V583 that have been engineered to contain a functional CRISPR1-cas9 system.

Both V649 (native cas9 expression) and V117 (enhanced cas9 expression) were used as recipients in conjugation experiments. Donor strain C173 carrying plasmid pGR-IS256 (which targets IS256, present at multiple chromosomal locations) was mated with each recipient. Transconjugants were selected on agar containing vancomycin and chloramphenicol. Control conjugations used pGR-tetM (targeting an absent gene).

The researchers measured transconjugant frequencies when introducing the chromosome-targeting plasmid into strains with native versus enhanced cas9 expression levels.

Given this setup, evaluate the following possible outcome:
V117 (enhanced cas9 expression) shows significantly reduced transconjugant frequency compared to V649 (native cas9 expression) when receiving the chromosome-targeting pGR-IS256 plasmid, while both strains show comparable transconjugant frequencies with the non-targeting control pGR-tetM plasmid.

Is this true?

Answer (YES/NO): YES